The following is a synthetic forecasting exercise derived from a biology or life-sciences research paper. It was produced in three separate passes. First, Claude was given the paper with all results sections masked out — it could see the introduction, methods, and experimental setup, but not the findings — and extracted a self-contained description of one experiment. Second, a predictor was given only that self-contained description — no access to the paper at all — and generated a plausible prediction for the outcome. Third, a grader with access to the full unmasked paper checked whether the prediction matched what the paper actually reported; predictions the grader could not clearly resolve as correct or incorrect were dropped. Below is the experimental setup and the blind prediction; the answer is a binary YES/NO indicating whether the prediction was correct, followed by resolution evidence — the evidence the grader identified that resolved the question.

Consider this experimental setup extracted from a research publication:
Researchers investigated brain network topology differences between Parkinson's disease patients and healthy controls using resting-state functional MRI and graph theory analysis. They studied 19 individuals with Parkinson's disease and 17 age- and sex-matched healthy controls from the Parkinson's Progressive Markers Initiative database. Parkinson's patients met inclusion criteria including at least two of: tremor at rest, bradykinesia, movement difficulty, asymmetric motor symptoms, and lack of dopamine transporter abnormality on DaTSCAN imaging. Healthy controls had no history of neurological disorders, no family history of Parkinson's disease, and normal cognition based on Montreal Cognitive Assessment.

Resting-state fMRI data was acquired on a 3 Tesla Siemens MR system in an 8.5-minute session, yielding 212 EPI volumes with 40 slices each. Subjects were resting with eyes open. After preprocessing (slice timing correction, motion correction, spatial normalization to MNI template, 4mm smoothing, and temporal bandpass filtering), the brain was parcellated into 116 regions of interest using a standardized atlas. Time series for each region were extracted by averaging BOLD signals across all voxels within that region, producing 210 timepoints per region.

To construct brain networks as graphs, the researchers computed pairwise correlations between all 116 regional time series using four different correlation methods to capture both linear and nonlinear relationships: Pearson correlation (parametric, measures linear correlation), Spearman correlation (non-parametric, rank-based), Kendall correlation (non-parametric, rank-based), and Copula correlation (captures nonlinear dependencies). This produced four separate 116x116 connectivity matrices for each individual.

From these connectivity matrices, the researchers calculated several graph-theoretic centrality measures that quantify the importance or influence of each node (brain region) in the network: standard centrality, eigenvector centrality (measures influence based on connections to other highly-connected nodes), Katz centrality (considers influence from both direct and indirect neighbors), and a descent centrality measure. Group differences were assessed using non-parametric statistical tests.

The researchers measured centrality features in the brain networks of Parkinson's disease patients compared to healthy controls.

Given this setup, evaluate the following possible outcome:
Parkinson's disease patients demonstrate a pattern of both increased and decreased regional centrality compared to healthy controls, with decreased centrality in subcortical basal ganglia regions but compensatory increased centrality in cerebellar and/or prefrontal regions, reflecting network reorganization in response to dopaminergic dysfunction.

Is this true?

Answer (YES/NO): NO